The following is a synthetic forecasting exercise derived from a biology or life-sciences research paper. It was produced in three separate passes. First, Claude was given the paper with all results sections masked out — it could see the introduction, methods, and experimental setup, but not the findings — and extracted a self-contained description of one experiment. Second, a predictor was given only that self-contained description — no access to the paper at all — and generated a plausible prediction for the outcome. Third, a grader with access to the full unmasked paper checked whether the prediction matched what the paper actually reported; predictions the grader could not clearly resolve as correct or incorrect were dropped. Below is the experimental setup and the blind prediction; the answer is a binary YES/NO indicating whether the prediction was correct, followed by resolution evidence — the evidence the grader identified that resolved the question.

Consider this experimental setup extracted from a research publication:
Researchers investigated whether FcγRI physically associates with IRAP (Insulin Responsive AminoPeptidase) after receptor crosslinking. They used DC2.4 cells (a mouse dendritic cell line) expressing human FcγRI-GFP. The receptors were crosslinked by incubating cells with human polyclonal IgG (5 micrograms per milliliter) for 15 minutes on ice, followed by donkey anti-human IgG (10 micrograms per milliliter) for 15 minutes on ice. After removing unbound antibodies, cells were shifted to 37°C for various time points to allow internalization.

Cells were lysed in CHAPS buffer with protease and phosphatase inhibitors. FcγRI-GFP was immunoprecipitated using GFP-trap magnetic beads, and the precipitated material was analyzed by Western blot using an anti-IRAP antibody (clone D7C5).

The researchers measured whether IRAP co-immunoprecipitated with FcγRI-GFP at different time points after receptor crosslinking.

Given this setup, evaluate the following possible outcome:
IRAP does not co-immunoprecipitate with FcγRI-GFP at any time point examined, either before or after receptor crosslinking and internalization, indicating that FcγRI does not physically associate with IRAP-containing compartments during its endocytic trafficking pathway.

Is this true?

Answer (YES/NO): NO